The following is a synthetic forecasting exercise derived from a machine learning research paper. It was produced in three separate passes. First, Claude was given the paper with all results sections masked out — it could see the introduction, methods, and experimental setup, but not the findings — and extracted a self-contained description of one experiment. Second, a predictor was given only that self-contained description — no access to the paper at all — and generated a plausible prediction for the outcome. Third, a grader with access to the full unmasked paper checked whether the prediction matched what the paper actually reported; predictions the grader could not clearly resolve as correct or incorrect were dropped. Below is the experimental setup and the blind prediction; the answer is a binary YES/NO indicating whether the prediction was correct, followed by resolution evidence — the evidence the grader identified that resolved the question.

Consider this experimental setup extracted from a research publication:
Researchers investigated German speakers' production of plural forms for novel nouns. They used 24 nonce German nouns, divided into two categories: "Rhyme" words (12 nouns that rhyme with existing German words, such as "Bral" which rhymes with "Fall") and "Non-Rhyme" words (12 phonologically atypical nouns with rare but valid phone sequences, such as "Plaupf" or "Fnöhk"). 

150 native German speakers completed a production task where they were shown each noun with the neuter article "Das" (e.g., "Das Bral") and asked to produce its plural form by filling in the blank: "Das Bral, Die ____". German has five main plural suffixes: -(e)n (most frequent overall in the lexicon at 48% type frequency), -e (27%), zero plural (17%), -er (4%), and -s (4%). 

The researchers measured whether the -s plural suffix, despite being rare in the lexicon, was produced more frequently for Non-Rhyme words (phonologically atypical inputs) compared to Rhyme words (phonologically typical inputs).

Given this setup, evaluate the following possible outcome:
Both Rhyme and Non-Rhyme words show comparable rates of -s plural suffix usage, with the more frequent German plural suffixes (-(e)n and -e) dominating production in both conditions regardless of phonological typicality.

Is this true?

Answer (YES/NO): NO